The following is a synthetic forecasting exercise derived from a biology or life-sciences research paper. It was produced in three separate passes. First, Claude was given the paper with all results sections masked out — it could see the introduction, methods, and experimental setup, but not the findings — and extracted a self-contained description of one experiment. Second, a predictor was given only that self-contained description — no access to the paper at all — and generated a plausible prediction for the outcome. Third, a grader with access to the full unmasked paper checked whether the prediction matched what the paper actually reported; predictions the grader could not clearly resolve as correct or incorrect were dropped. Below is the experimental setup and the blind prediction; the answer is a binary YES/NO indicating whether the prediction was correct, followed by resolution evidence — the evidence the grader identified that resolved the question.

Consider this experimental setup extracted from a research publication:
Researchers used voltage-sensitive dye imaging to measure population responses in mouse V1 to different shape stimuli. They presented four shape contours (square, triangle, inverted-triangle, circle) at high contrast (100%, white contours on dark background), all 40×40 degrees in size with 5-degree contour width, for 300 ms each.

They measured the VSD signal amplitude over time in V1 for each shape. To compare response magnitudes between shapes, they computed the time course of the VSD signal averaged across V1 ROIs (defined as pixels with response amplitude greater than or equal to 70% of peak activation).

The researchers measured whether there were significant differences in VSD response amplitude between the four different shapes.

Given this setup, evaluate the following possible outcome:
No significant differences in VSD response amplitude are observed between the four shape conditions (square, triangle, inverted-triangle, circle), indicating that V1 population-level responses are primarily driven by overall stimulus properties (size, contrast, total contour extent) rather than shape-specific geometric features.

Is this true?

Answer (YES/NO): YES